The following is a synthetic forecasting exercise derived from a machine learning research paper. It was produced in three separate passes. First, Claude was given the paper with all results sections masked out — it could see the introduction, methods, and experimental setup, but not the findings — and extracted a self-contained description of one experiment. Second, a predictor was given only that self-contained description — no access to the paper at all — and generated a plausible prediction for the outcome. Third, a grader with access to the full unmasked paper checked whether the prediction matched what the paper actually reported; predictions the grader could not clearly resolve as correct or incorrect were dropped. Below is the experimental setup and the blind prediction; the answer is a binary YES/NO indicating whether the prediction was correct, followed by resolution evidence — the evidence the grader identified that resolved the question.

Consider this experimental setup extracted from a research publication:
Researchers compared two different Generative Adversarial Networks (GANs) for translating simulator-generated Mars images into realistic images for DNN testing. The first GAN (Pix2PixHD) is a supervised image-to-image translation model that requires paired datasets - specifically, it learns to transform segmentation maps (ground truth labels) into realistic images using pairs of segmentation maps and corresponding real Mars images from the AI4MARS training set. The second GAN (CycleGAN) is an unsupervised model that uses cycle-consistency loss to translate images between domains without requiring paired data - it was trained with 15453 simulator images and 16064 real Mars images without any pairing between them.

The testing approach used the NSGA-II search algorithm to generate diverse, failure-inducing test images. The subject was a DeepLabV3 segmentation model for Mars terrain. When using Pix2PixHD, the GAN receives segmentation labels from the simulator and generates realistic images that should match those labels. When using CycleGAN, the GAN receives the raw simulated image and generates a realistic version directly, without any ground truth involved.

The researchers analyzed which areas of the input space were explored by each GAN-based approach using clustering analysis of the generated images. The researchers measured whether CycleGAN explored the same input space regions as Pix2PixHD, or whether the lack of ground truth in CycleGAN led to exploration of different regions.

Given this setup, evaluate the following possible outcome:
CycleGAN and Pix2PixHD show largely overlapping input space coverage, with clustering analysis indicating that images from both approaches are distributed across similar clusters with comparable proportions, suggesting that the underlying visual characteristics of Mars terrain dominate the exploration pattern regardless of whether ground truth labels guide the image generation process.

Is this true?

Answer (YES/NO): NO